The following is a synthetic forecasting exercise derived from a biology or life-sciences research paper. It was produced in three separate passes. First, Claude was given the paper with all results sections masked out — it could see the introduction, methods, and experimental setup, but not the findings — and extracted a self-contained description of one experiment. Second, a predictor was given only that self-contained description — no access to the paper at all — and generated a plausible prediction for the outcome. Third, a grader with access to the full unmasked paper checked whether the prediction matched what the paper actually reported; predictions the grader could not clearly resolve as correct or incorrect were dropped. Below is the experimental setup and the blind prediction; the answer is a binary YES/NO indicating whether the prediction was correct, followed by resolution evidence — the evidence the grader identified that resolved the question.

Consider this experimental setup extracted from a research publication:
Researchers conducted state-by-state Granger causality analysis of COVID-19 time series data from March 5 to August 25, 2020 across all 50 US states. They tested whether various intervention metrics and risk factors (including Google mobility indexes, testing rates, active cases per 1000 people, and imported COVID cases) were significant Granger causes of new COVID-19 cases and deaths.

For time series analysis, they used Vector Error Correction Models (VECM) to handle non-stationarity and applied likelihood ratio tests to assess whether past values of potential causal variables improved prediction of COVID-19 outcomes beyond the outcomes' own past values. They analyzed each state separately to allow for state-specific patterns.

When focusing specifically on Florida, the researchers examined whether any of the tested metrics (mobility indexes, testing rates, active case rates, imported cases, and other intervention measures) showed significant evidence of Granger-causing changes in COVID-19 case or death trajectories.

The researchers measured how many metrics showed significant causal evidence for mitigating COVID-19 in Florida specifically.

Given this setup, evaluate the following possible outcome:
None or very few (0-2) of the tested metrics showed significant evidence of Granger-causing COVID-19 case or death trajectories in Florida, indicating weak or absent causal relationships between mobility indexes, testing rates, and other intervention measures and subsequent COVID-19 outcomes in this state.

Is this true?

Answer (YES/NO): YES